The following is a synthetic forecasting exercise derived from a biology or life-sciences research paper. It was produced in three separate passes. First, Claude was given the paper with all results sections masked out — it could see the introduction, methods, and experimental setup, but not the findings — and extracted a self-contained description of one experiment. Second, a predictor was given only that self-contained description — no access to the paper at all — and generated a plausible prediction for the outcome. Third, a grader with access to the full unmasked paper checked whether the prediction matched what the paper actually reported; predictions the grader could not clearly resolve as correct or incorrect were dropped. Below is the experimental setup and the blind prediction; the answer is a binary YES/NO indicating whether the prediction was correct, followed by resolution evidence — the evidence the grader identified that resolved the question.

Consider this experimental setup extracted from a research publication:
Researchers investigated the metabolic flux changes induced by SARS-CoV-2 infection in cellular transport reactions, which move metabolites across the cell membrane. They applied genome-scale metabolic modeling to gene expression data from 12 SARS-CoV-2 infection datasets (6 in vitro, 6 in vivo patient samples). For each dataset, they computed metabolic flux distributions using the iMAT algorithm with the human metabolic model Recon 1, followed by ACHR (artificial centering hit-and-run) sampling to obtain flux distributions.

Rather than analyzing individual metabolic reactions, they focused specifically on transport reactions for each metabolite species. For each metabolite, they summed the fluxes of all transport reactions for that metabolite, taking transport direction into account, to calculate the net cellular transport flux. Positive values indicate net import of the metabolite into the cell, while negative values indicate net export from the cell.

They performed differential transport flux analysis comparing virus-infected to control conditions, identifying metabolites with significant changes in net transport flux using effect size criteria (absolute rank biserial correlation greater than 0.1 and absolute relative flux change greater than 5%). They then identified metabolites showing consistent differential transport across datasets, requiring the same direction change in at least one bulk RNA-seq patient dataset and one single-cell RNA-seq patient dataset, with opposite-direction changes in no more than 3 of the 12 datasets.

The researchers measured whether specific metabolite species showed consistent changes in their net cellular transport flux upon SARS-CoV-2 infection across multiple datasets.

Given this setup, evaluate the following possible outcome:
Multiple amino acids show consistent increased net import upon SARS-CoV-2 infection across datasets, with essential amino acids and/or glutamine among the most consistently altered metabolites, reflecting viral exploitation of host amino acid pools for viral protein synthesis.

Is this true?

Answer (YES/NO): NO